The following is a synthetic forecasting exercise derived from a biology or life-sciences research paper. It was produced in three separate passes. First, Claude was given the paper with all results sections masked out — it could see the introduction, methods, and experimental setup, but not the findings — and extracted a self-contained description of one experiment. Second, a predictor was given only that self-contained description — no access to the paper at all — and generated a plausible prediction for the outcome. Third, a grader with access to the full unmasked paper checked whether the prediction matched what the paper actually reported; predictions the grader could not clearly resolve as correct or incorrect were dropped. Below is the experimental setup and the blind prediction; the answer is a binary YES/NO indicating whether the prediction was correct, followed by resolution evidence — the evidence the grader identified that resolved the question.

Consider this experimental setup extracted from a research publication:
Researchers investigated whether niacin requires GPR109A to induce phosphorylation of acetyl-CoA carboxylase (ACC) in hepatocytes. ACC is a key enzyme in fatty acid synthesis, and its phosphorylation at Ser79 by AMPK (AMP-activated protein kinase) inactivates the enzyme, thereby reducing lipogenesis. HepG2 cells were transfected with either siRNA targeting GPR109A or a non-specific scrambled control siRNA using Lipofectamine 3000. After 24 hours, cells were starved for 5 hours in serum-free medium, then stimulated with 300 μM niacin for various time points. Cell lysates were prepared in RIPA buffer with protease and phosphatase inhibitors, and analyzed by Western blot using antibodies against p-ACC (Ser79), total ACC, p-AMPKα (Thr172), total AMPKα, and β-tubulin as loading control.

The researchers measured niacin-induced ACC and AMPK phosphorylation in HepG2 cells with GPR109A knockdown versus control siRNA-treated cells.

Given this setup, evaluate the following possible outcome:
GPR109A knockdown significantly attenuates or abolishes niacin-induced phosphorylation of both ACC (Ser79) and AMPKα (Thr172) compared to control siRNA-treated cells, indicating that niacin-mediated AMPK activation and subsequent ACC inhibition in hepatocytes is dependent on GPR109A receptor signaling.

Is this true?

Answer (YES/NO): YES